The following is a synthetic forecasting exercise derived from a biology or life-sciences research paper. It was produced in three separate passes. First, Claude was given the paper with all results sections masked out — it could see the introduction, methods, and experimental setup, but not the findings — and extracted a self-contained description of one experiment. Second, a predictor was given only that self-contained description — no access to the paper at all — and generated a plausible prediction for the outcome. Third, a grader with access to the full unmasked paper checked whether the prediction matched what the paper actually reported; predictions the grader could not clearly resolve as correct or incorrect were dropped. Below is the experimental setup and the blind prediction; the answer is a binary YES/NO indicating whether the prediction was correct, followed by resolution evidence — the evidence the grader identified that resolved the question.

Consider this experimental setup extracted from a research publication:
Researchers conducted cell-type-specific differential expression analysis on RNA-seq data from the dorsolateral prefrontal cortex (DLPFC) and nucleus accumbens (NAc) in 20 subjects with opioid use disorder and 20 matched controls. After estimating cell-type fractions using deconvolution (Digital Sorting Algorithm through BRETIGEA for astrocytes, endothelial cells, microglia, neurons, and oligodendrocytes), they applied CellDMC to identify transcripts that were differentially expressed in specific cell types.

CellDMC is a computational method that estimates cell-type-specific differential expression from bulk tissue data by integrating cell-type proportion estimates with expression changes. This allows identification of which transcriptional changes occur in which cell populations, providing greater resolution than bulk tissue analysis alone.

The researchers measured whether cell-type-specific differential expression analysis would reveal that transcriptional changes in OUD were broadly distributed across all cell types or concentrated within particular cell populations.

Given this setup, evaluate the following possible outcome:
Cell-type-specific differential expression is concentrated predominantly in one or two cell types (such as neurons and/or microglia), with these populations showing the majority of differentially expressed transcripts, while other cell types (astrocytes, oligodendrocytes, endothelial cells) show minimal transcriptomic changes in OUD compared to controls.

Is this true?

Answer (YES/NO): YES